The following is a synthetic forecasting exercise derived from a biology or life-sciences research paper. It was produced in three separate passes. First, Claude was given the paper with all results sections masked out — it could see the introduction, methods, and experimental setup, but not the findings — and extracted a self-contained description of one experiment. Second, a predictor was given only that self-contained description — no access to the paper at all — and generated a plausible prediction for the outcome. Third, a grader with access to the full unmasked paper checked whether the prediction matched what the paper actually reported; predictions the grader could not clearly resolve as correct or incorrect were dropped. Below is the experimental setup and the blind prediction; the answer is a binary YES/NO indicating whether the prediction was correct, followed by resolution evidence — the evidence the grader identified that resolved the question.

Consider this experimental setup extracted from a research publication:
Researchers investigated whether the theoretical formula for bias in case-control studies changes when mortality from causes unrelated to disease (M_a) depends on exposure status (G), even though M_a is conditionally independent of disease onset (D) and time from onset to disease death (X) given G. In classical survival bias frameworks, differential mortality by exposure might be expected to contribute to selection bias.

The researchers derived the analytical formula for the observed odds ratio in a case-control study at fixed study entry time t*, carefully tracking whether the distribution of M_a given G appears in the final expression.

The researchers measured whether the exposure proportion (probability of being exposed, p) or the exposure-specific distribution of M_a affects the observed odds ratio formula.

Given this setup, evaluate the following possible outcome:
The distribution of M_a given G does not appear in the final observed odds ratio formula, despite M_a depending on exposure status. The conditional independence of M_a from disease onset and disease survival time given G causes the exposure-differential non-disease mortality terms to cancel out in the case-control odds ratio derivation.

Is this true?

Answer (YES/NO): YES